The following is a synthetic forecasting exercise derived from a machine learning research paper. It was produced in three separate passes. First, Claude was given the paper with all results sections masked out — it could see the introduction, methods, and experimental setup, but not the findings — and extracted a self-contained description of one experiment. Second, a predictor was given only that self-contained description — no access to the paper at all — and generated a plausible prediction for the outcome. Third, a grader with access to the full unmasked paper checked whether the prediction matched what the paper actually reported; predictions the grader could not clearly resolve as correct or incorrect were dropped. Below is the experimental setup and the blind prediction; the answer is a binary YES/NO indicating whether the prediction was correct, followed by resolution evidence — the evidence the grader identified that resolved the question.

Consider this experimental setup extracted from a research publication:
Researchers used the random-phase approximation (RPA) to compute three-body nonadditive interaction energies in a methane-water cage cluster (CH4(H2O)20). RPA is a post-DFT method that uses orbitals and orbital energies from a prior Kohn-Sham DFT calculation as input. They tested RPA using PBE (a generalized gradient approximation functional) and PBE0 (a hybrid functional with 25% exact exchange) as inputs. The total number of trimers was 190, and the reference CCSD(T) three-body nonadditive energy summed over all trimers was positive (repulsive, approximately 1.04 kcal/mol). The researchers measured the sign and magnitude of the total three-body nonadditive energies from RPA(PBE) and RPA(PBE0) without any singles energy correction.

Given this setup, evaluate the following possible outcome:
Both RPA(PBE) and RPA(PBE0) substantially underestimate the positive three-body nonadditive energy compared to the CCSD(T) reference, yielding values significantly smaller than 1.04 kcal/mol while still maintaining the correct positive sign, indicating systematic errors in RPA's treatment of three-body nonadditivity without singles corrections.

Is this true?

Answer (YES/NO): NO